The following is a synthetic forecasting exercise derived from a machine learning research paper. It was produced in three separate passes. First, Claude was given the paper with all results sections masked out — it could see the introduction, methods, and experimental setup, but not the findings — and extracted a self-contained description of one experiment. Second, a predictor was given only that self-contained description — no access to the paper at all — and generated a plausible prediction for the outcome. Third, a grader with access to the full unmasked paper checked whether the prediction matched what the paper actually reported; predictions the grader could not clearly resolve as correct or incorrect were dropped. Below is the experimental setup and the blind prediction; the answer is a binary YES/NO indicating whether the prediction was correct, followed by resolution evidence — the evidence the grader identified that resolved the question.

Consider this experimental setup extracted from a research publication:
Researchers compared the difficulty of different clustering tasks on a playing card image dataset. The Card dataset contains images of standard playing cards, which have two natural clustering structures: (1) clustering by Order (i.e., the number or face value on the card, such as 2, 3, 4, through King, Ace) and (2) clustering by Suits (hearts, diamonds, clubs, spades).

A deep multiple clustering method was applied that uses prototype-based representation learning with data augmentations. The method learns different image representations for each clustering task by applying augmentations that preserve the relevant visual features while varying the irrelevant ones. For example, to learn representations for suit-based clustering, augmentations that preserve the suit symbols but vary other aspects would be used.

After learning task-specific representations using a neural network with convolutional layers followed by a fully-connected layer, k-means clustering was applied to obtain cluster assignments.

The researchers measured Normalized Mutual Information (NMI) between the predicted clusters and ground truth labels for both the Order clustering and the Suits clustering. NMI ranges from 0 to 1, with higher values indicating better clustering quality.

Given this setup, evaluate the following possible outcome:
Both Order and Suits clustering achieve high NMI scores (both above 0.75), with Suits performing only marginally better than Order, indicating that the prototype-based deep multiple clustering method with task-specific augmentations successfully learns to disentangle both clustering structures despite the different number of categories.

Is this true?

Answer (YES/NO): NO